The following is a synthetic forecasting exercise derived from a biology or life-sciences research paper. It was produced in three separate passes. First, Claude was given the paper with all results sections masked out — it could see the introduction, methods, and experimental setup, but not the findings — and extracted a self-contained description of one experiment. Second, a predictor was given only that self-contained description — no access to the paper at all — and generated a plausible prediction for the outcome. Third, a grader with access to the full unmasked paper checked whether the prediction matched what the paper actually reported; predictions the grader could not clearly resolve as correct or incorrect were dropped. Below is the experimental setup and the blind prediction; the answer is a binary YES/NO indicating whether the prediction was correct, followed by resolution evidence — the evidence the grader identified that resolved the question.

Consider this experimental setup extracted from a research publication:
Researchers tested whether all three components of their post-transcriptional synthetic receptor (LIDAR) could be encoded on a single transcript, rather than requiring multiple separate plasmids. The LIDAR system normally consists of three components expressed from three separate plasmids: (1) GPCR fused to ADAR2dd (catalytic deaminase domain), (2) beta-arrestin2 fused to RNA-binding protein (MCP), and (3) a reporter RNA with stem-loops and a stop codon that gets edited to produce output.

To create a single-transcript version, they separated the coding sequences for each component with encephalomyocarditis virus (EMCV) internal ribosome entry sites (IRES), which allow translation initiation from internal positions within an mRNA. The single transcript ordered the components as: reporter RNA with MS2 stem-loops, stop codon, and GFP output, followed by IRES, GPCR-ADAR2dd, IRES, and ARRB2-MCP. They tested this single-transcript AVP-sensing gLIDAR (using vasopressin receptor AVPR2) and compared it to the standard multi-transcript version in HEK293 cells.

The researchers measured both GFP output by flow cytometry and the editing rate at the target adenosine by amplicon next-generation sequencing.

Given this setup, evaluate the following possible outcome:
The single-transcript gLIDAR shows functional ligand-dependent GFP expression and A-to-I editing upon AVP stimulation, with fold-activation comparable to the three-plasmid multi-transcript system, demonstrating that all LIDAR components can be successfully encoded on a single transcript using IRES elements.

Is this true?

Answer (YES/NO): YES